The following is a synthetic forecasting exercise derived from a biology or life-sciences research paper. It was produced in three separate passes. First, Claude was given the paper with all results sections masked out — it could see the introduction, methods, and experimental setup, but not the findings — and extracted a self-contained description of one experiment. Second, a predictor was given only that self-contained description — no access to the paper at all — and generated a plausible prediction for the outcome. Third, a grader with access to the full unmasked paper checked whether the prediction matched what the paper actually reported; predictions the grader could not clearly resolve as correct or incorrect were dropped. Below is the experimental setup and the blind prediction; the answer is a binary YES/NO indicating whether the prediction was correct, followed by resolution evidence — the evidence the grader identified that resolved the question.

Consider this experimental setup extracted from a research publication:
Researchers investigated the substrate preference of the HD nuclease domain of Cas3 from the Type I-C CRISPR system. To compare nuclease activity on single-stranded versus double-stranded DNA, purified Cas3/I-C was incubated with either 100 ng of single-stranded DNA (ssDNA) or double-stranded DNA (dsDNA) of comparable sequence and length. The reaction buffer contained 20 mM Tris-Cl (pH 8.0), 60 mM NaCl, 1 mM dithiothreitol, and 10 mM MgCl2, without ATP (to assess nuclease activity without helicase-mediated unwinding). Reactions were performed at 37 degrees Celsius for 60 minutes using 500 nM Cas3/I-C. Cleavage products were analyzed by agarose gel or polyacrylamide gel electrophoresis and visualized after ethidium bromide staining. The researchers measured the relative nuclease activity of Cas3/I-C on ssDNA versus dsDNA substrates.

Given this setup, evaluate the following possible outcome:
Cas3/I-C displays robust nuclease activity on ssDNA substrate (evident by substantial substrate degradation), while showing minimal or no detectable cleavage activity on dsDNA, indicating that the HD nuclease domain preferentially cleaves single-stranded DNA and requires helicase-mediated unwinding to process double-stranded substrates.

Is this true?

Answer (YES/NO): NO